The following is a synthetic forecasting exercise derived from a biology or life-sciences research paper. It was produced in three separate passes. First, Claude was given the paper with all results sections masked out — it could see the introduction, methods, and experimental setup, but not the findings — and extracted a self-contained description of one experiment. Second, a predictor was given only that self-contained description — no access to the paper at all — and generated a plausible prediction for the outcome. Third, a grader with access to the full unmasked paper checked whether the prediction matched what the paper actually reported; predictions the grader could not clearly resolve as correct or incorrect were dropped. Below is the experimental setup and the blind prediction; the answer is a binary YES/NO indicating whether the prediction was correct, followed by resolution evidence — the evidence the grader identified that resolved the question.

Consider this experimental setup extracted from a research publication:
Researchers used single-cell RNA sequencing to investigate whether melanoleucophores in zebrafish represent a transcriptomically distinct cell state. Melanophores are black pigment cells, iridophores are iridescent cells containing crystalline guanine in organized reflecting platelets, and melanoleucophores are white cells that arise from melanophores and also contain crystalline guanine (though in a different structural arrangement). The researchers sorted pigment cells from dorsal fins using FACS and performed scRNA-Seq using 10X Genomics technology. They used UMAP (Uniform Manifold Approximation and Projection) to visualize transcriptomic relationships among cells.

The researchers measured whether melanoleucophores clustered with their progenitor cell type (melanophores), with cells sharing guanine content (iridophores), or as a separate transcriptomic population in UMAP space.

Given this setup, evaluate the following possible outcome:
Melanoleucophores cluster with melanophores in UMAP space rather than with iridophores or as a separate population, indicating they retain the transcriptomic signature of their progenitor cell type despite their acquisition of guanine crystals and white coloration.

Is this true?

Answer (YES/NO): NO